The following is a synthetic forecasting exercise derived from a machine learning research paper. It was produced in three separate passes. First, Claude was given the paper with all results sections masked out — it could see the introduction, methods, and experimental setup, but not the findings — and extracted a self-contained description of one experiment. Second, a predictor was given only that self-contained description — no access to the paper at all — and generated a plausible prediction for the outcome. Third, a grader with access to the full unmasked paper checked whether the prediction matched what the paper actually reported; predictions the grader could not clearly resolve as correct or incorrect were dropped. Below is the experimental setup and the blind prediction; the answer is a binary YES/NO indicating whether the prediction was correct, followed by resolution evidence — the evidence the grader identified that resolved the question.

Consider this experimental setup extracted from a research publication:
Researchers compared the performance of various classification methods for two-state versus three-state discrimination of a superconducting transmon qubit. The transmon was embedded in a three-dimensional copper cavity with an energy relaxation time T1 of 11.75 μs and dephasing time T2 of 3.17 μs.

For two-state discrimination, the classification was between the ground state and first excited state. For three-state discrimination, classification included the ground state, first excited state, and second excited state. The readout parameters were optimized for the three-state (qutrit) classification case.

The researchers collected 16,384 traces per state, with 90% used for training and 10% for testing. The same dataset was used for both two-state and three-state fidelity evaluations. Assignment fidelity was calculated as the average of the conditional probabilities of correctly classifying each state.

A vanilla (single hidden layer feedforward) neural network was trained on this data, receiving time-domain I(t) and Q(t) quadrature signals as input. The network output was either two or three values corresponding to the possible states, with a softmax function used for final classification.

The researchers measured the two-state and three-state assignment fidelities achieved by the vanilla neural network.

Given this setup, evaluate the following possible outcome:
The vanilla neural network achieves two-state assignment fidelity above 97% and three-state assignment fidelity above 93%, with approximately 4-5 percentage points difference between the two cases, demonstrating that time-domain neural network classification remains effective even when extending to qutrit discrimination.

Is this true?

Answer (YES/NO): NO